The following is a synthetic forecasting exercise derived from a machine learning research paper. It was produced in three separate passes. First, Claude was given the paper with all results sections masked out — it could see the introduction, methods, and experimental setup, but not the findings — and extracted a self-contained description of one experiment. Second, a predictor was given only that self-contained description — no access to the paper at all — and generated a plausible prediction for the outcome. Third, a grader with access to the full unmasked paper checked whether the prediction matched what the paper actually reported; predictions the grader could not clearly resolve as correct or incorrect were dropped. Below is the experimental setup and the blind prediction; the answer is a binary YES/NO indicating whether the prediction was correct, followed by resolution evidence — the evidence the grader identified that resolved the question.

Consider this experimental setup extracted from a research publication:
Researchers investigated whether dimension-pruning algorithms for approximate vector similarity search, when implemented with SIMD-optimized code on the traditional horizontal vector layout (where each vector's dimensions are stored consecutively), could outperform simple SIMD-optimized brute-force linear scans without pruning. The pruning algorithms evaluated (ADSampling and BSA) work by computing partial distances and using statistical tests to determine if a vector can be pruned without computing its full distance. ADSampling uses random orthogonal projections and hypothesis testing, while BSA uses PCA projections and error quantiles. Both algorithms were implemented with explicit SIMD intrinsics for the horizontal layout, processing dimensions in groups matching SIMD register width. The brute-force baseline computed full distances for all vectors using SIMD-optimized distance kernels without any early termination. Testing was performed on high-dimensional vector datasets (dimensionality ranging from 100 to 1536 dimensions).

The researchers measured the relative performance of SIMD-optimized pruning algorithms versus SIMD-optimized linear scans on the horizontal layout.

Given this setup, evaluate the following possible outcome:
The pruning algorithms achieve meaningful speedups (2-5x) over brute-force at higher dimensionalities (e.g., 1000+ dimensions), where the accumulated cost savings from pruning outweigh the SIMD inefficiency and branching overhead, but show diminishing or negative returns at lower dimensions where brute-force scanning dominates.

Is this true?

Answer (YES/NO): NO